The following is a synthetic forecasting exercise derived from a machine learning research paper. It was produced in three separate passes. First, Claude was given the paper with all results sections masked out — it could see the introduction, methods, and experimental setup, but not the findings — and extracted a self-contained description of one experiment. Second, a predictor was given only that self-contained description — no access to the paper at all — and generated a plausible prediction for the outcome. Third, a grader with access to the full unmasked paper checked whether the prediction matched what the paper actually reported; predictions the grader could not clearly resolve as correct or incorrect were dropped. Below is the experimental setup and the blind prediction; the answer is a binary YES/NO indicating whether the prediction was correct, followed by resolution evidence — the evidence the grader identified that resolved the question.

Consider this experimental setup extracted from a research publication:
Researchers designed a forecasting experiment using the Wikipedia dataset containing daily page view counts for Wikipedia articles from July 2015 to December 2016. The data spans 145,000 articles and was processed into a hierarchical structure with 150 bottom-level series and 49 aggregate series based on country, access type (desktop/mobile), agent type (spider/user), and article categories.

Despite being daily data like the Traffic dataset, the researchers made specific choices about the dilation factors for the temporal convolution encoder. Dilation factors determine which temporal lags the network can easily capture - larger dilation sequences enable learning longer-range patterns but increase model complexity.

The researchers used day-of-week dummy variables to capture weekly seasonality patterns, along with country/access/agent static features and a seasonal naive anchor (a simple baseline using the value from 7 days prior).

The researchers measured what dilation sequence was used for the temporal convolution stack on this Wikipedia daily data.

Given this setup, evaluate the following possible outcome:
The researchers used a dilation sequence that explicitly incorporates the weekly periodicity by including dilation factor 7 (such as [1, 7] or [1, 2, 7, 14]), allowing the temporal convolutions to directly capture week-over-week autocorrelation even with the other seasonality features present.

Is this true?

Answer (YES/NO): NO